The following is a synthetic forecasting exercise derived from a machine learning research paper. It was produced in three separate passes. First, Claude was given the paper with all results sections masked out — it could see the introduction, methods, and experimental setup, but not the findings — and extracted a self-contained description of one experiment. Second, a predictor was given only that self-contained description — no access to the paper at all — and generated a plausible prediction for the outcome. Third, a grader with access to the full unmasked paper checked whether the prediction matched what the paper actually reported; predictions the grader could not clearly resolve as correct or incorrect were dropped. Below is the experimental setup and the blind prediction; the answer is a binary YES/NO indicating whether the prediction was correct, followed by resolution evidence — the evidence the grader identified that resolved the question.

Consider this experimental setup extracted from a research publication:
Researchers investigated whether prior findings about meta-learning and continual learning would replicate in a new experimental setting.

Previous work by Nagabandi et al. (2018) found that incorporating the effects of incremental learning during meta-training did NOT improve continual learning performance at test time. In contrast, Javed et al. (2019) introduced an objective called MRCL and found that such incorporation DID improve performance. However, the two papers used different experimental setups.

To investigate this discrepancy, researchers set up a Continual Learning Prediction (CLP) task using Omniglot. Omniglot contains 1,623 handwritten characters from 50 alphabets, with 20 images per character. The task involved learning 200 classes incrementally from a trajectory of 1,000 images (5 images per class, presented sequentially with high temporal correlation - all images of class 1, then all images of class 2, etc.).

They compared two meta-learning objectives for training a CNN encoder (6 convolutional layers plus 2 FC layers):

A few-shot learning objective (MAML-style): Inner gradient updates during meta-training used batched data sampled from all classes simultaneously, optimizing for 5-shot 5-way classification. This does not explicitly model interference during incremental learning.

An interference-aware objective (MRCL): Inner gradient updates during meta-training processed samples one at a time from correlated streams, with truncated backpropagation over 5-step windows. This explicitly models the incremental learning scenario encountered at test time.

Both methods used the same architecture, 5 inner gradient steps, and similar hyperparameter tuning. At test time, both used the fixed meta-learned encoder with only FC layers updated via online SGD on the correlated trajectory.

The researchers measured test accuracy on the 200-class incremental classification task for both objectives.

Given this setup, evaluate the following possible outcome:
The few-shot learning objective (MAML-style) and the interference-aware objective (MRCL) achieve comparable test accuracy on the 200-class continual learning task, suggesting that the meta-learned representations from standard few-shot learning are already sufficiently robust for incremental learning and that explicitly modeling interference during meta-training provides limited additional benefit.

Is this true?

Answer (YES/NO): NO